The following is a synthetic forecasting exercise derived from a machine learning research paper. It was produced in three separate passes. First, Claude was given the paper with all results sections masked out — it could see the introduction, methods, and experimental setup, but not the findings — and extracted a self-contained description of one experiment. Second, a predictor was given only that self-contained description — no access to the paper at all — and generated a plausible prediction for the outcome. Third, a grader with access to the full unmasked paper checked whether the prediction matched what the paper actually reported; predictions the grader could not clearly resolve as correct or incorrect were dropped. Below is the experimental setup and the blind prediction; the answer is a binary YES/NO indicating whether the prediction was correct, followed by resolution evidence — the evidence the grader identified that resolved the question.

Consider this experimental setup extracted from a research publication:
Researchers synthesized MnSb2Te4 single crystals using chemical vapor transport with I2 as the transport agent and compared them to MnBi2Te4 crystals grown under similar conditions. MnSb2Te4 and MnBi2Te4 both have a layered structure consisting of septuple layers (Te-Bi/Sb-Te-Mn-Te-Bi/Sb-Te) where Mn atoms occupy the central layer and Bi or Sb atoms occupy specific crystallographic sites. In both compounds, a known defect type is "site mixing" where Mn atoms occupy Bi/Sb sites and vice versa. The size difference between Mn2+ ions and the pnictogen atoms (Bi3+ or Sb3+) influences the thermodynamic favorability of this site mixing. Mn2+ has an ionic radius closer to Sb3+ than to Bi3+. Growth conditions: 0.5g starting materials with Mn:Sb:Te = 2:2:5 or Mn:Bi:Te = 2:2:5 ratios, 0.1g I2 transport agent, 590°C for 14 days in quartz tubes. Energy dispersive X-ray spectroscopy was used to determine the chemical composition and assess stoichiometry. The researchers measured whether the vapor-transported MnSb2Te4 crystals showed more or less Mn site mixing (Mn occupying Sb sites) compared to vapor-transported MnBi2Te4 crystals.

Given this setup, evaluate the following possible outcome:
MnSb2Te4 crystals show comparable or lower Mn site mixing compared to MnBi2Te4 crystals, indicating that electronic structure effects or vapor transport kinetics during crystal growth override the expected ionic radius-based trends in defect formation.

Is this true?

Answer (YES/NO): NO